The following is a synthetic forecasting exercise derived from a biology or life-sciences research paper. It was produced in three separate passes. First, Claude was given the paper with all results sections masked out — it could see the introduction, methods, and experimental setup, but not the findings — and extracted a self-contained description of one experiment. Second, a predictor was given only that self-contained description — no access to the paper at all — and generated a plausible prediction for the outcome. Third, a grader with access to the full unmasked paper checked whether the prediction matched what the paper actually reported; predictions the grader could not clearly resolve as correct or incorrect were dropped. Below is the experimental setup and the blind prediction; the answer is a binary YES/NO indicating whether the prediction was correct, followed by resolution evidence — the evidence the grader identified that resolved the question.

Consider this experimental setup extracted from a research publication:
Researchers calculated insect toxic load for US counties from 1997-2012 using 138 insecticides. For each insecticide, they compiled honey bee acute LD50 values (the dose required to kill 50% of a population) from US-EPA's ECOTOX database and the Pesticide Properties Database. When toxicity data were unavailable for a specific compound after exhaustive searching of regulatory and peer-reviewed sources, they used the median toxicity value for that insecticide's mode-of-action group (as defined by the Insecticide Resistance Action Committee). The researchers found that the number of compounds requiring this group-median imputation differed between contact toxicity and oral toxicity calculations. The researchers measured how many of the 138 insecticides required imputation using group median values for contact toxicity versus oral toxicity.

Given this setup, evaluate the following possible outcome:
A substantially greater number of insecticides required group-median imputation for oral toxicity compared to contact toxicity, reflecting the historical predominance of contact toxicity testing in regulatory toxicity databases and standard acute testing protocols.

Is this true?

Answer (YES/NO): YES